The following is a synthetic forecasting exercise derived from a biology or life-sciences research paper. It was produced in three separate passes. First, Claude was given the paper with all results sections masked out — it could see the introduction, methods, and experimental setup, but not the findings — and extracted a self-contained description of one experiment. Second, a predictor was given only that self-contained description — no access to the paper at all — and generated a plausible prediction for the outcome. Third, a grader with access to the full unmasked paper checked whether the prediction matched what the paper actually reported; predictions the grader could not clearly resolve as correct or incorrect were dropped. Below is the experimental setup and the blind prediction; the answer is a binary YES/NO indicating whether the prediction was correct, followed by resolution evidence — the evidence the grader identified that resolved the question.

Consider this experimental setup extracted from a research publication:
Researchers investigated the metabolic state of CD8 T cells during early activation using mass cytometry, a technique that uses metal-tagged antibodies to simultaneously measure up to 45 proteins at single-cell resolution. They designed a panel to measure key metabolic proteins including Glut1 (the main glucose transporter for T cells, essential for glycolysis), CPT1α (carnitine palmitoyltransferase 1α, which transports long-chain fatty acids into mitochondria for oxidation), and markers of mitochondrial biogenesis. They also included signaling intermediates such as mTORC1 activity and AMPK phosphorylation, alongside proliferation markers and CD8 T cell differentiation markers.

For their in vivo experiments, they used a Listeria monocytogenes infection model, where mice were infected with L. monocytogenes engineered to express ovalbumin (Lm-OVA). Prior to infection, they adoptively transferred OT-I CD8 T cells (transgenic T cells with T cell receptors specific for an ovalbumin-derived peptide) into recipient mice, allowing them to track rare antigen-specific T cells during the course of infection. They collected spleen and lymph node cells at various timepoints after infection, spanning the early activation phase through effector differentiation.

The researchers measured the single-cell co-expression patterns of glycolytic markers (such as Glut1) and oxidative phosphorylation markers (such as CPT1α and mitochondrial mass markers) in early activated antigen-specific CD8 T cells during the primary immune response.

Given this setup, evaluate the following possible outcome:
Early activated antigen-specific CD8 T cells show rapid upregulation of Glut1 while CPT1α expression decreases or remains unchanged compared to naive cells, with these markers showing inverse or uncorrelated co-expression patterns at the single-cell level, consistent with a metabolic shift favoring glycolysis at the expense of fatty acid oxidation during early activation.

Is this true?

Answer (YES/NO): NO